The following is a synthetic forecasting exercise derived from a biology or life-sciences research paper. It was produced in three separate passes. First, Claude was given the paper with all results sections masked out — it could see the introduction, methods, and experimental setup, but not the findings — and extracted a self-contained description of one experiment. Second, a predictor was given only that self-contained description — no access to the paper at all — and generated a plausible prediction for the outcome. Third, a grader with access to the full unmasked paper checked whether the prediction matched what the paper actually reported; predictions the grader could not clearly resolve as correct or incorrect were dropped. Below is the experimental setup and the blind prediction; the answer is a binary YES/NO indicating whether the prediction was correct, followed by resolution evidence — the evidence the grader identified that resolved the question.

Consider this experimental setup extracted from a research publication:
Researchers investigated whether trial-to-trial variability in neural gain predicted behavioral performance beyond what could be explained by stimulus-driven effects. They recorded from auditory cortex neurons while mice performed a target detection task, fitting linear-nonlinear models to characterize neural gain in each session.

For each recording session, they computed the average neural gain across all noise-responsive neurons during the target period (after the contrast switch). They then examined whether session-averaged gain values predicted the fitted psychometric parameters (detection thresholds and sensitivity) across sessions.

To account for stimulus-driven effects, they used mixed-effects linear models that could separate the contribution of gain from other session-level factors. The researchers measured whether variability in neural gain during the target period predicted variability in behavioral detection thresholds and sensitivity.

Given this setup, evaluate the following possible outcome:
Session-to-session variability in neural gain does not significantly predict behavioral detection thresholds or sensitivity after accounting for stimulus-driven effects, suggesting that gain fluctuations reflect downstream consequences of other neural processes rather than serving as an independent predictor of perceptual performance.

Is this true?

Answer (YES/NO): NO